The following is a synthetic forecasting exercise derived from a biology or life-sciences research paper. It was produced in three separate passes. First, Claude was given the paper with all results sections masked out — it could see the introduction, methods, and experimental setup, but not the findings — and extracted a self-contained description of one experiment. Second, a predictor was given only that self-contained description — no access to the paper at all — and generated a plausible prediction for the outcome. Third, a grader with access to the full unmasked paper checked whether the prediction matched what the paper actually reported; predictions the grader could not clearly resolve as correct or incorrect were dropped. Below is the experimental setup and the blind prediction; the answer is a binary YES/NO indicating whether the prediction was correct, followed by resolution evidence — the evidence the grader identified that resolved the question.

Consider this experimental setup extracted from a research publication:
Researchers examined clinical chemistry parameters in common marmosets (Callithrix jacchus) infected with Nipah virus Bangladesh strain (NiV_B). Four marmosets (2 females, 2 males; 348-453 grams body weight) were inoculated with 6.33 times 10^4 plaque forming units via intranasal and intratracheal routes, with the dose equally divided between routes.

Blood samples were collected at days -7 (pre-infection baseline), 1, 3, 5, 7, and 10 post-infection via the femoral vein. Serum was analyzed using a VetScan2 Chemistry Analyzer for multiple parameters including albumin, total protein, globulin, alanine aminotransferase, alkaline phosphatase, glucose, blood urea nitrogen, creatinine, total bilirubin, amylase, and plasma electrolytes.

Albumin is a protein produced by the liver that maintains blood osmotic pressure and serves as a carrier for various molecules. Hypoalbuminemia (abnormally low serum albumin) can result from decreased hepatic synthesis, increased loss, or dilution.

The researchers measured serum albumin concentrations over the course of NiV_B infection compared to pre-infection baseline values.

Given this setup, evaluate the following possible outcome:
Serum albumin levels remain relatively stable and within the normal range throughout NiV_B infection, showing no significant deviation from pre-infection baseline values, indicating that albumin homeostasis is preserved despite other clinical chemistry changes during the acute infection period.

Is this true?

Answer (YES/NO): NO